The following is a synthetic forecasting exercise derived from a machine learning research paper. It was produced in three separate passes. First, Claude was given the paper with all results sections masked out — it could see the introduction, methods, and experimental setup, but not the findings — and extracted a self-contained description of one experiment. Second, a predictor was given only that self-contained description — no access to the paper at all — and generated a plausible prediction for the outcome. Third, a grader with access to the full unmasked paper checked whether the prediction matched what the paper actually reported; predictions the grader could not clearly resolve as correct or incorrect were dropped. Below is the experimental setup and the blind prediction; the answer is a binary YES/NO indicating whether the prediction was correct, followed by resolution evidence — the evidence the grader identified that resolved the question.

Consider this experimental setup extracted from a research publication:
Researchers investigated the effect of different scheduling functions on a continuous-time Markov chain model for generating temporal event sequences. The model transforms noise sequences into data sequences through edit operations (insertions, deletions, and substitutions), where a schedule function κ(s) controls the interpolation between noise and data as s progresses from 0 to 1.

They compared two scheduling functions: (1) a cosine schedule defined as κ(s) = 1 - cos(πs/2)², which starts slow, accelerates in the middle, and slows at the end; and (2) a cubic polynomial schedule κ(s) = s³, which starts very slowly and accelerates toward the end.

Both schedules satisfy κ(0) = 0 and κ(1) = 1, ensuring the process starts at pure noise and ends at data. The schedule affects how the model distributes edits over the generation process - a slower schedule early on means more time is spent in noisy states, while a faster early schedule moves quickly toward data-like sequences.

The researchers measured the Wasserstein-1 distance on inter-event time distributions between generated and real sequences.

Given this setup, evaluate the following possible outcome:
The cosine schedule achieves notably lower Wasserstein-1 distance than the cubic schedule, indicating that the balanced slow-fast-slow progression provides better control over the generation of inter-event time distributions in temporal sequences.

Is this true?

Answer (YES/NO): NO